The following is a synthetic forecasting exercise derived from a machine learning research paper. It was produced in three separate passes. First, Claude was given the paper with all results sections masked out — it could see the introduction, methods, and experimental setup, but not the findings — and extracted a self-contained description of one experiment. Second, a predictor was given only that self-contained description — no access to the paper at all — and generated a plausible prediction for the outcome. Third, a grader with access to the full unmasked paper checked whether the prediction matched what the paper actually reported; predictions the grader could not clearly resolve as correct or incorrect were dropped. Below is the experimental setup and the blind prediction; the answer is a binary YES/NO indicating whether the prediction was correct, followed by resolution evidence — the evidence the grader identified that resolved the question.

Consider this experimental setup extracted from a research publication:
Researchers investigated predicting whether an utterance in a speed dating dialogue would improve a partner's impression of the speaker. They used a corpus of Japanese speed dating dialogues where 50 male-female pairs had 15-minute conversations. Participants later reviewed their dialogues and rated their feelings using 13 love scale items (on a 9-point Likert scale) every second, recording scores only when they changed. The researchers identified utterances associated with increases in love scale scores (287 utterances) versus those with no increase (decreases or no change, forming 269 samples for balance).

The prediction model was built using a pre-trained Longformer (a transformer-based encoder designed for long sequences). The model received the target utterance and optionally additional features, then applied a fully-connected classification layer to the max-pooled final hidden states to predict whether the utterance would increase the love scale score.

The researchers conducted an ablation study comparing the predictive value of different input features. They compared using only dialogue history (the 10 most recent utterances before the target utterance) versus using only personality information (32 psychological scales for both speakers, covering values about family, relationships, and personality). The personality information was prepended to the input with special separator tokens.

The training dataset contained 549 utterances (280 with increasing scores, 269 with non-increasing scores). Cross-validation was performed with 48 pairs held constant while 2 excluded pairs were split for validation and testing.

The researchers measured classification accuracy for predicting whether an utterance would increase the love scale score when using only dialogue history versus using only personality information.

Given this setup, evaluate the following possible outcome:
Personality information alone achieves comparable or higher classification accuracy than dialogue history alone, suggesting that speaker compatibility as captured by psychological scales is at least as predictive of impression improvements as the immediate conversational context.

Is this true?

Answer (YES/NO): YES